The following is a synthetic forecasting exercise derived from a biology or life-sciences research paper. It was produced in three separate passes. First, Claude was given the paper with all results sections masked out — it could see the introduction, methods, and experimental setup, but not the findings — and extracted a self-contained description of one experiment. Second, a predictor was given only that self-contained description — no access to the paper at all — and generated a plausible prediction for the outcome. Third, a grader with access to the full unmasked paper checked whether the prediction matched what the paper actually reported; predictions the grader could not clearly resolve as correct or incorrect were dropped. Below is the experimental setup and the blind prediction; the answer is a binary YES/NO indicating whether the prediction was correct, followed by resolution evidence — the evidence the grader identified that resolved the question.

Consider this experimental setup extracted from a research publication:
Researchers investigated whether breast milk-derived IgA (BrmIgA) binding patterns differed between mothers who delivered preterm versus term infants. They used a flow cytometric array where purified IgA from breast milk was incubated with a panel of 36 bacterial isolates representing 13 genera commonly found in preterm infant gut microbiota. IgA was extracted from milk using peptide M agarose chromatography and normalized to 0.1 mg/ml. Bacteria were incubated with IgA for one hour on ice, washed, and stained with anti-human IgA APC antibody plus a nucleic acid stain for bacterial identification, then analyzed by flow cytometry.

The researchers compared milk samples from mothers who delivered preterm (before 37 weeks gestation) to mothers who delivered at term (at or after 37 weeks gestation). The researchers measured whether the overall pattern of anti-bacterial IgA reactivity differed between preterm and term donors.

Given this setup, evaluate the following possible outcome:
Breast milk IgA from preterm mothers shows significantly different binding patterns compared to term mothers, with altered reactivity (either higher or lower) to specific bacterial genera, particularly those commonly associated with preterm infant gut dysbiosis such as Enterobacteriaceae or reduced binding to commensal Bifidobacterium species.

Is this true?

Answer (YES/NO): NO